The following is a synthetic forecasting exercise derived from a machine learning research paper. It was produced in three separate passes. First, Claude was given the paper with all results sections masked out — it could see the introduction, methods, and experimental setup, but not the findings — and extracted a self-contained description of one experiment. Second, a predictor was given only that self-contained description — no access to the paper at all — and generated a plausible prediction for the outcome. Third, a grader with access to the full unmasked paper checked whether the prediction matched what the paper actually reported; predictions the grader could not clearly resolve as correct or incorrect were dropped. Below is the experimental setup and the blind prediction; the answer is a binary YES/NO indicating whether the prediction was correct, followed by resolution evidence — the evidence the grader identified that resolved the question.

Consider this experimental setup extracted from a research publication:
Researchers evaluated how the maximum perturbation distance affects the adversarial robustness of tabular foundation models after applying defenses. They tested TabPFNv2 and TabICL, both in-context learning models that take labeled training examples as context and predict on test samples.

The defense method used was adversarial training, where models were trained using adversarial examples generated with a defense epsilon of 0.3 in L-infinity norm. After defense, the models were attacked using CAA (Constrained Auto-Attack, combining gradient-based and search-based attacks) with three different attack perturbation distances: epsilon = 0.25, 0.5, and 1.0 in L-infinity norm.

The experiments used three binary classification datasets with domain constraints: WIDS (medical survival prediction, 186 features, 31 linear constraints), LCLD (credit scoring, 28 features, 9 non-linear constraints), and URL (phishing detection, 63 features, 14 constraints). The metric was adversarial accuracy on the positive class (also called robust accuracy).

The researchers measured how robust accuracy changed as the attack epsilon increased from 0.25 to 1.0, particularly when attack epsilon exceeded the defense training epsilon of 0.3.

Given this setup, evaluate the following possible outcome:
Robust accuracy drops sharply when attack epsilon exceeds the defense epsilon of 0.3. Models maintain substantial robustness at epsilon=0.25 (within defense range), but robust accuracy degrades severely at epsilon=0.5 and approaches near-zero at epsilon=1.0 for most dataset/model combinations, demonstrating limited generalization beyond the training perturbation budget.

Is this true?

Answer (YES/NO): NO